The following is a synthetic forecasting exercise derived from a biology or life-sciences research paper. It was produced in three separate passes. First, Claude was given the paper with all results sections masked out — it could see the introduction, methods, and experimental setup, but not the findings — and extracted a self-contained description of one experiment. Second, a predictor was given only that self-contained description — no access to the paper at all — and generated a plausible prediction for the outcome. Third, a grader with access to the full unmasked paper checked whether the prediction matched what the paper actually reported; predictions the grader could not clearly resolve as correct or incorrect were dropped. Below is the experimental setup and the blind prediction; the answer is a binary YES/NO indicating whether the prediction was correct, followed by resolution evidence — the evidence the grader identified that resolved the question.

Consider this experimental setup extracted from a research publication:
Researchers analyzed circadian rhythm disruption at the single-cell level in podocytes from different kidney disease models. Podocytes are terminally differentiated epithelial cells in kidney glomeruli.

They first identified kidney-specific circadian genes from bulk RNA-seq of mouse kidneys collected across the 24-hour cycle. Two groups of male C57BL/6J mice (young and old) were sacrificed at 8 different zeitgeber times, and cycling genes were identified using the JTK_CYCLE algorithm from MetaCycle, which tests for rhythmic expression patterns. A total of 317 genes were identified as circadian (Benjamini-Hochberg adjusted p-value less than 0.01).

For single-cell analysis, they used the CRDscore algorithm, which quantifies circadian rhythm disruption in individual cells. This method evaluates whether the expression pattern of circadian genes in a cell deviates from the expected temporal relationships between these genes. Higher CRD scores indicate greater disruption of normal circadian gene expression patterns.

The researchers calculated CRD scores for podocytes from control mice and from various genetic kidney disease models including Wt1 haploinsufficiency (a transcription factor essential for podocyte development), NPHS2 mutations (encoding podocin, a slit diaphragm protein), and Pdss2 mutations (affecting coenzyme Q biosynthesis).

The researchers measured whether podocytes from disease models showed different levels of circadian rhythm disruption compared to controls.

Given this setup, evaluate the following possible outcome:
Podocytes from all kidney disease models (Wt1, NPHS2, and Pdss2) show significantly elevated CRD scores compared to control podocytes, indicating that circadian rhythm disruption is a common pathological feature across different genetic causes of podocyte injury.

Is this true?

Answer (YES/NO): NO